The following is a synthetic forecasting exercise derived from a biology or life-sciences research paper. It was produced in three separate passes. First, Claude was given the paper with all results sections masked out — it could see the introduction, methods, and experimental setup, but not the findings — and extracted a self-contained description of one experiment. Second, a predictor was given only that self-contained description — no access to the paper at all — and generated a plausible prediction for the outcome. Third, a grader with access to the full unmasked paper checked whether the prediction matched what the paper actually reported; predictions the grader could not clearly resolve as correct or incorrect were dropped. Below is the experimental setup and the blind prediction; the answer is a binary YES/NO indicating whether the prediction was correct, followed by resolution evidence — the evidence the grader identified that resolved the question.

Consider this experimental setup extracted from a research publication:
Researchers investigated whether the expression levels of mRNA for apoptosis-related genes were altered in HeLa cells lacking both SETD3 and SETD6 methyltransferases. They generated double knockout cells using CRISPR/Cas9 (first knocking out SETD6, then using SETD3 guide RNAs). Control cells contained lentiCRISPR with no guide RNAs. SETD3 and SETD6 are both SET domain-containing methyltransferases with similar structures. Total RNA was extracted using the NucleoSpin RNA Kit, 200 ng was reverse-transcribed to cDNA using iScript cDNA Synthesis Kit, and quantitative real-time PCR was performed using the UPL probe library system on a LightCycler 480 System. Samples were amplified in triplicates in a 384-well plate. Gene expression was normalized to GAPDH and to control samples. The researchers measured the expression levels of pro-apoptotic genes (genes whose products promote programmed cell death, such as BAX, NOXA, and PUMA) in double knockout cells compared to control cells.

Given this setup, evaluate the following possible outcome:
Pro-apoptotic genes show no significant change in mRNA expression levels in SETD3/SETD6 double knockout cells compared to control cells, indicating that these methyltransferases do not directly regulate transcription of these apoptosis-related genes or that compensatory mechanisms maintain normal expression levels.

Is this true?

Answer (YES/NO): NO